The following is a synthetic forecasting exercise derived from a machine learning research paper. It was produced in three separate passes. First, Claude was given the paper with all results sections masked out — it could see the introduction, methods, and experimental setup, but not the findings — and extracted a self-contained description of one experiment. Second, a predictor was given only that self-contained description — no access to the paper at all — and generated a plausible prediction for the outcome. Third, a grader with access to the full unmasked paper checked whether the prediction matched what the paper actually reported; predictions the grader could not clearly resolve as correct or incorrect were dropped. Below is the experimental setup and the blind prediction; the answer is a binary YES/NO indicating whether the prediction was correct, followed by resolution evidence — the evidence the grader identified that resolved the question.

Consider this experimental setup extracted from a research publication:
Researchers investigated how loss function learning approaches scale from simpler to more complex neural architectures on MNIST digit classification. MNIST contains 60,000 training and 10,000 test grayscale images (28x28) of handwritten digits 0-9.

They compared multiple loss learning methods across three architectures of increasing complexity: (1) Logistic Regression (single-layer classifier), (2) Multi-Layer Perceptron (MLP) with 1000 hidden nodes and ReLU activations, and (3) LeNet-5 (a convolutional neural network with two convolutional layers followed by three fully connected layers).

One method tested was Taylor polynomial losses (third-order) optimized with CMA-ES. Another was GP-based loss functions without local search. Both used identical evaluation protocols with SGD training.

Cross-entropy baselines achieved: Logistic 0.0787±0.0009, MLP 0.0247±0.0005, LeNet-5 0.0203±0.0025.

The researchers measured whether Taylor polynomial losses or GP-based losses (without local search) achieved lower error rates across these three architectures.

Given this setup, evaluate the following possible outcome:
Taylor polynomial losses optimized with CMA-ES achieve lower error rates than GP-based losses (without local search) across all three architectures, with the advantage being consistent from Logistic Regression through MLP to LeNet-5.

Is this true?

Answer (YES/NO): NO